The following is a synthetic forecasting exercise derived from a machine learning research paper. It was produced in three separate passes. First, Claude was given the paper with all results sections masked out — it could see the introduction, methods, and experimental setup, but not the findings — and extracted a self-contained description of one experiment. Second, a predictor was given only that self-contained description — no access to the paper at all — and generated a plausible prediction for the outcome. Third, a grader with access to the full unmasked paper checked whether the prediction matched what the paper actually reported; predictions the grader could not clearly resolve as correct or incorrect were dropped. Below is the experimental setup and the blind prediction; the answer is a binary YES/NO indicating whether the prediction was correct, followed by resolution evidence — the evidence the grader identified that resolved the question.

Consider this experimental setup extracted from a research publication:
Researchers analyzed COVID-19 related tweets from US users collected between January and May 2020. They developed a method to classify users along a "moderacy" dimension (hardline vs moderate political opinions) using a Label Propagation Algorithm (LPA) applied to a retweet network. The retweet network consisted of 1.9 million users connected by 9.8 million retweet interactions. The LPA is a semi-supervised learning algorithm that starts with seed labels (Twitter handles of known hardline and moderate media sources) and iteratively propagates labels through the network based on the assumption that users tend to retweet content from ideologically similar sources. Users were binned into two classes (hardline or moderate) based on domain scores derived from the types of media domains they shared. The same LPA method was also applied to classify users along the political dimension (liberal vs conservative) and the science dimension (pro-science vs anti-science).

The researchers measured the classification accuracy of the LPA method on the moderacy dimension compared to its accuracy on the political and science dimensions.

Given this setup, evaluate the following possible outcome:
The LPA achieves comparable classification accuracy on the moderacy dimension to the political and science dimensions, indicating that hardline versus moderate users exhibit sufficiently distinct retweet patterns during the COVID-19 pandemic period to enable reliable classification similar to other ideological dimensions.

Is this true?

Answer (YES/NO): NO